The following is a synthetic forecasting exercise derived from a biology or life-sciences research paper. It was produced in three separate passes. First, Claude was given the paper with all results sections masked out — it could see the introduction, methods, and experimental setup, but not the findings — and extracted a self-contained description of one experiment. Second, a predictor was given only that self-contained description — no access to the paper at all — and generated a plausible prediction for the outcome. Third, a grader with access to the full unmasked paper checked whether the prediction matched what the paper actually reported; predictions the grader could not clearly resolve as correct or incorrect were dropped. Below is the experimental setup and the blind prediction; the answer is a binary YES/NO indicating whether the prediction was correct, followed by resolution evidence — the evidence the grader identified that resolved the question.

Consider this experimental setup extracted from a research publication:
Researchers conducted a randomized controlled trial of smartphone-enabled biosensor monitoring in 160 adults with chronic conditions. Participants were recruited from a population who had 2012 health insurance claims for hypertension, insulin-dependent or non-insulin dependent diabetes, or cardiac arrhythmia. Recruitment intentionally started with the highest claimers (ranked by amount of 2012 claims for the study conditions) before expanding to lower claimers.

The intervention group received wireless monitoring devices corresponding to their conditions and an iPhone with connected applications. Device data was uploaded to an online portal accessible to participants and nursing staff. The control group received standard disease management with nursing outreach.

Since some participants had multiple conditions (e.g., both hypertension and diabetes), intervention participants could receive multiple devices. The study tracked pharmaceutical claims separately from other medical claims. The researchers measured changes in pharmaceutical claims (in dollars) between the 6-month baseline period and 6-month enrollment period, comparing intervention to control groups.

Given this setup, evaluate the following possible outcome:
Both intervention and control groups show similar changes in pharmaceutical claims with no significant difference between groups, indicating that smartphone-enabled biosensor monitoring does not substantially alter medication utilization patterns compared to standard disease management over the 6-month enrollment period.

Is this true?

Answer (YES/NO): YES